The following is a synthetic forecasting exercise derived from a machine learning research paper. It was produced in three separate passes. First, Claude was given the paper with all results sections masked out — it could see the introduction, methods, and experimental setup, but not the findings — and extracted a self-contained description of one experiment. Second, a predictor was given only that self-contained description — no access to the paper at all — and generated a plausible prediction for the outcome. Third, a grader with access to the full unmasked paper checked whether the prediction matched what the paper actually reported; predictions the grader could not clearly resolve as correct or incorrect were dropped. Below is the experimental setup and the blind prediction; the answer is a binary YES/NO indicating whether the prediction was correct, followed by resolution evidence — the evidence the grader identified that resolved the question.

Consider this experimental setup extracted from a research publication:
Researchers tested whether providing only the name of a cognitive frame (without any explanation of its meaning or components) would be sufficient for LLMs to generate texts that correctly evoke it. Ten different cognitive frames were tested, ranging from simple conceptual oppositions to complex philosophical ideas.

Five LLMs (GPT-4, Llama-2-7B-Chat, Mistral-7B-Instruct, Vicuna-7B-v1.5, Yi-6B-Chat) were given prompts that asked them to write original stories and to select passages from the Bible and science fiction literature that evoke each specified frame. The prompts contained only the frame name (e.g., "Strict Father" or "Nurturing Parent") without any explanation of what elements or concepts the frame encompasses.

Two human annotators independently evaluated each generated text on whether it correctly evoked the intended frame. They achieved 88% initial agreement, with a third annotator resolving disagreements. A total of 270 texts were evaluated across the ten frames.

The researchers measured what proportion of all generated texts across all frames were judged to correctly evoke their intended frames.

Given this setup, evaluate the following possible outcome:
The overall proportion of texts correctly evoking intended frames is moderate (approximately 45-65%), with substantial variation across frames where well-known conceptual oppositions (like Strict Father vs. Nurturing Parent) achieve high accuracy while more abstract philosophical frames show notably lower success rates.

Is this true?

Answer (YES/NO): NO